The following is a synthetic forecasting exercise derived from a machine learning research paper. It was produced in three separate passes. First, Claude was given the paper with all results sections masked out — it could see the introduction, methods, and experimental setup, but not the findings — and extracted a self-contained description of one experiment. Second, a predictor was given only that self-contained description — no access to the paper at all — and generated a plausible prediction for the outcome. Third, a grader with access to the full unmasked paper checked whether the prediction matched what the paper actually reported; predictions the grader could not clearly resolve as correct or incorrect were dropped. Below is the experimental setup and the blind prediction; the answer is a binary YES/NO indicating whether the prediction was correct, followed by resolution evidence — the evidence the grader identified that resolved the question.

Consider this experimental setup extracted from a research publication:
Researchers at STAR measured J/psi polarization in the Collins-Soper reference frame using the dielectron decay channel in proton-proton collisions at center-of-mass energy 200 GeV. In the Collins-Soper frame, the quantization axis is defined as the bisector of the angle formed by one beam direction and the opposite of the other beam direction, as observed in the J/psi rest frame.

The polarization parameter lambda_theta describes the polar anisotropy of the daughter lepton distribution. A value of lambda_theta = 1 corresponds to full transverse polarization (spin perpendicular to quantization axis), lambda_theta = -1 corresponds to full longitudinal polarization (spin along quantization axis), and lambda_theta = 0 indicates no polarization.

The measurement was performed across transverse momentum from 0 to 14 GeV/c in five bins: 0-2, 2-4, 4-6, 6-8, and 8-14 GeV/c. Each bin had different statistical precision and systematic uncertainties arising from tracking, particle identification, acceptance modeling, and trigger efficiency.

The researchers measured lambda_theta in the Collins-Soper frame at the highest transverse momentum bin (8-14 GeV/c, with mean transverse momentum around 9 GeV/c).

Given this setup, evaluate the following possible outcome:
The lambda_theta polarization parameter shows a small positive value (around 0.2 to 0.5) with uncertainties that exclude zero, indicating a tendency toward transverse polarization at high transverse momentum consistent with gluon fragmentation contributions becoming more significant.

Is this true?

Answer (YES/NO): NO